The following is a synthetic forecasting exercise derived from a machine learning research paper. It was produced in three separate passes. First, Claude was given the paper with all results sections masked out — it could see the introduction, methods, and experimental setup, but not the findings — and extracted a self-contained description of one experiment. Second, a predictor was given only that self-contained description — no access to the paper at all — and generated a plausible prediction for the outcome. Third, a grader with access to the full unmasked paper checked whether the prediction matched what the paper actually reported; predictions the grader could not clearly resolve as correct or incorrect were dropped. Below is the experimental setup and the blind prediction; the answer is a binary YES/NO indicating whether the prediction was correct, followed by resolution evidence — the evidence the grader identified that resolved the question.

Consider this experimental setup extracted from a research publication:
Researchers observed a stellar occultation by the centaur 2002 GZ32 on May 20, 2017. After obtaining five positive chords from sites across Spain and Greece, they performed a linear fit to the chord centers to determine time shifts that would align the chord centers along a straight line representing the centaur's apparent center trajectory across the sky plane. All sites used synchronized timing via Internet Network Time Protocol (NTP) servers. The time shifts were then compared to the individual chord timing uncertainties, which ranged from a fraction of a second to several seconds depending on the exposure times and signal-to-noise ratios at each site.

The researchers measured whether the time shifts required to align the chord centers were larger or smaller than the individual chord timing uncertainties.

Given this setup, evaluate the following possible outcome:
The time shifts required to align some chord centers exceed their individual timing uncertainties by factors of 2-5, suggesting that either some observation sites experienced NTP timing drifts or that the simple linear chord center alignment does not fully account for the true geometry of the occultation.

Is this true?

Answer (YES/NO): NO